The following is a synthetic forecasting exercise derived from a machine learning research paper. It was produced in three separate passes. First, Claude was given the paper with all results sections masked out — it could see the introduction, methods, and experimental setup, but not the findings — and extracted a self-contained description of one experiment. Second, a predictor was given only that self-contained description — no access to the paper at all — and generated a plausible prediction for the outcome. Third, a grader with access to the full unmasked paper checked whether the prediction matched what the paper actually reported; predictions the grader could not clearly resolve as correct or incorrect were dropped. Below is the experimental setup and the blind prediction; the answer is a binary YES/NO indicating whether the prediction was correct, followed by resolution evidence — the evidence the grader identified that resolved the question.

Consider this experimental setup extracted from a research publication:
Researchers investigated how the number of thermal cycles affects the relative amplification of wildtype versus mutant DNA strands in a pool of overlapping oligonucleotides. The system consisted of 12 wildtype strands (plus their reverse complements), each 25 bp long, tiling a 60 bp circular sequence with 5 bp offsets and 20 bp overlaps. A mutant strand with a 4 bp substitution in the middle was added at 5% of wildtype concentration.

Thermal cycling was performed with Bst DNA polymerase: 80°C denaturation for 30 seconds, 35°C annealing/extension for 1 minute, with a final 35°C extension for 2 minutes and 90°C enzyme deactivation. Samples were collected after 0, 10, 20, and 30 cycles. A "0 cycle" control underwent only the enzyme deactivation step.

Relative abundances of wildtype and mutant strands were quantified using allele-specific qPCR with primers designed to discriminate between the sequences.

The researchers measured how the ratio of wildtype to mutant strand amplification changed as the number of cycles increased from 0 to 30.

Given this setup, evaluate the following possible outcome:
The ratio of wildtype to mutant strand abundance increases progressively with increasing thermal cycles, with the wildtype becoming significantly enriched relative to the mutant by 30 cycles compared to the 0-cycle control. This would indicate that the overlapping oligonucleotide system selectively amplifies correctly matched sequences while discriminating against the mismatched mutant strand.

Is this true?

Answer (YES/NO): YES